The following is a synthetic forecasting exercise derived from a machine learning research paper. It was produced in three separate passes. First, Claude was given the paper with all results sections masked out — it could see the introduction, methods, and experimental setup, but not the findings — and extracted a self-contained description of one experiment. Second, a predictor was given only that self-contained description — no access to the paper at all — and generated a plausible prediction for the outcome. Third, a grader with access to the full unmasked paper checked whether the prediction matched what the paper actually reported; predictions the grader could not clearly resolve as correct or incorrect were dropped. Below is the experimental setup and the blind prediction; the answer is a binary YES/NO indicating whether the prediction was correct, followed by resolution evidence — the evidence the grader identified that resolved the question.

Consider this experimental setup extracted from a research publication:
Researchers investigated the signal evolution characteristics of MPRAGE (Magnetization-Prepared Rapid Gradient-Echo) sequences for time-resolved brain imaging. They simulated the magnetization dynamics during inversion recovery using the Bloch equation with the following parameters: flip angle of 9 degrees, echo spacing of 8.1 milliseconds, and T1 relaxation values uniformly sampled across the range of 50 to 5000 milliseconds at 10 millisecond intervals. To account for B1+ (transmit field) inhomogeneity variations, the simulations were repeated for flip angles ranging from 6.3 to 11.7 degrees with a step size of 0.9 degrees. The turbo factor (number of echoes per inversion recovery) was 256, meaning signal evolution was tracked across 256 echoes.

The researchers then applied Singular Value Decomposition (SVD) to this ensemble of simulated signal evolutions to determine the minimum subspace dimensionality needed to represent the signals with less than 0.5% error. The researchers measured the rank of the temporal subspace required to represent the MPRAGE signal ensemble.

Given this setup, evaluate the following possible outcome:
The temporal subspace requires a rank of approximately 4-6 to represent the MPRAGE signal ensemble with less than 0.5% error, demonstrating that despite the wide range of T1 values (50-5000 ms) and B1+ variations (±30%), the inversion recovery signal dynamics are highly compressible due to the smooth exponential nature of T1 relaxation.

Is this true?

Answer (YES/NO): NO